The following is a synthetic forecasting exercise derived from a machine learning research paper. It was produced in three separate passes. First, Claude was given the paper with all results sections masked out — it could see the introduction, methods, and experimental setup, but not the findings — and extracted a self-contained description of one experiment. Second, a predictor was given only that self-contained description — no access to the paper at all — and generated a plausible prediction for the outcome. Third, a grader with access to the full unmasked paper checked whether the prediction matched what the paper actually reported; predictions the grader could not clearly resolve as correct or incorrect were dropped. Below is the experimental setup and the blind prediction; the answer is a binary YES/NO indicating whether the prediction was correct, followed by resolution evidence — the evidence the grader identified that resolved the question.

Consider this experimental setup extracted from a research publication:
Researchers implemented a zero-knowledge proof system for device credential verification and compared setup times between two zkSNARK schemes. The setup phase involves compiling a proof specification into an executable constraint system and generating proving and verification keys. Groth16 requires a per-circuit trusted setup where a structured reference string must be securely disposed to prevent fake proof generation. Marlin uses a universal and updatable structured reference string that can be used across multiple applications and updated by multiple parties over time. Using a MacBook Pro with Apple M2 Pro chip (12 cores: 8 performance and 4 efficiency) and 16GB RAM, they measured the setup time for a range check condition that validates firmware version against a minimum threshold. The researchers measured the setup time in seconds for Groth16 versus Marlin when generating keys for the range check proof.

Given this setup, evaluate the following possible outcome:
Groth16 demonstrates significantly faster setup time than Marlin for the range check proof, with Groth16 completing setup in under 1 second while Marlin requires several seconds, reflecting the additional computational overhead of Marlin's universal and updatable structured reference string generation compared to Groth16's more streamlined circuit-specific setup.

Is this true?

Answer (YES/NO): NO